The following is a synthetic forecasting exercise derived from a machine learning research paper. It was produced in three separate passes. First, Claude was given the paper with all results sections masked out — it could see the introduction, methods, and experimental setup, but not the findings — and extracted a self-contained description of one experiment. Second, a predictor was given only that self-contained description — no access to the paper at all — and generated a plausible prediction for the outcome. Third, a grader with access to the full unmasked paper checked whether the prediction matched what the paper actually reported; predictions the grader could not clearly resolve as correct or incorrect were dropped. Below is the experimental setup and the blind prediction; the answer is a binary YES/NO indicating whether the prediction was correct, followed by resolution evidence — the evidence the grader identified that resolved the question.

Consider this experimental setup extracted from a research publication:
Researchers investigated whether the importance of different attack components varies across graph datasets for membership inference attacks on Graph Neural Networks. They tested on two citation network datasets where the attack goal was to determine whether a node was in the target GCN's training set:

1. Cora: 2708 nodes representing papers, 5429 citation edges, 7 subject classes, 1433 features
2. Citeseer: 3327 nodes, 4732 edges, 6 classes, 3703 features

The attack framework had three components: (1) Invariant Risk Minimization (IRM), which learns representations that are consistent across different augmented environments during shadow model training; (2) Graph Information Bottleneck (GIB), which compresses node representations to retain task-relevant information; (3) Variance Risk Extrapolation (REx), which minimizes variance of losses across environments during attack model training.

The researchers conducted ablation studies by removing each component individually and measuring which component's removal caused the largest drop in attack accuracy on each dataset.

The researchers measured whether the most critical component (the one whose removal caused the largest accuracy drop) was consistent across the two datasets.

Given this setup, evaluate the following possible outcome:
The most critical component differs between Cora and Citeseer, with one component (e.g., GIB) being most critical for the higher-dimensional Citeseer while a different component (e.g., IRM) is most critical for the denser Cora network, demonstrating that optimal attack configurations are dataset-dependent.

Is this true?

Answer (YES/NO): NO